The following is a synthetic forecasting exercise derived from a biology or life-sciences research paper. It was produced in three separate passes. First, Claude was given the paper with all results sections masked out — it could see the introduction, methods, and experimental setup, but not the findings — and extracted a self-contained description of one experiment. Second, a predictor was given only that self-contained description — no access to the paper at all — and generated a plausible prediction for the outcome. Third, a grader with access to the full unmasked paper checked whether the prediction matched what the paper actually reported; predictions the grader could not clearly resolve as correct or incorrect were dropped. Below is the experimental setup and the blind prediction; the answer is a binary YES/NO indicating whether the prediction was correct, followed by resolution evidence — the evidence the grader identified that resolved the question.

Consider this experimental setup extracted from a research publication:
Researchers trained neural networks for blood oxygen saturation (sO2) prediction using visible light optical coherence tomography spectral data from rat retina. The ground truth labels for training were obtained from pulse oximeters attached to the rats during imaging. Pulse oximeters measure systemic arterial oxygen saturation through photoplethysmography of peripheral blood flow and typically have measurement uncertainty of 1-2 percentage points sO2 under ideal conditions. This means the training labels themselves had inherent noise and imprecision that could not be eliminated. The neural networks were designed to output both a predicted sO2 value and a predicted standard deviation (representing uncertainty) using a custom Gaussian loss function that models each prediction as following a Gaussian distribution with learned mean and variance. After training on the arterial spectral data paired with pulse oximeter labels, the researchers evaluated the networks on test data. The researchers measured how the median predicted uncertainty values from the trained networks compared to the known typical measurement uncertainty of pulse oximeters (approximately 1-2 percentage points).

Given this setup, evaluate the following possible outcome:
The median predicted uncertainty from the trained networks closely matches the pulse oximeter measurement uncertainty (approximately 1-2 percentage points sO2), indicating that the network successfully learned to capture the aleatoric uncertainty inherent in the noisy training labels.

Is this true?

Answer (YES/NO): NO